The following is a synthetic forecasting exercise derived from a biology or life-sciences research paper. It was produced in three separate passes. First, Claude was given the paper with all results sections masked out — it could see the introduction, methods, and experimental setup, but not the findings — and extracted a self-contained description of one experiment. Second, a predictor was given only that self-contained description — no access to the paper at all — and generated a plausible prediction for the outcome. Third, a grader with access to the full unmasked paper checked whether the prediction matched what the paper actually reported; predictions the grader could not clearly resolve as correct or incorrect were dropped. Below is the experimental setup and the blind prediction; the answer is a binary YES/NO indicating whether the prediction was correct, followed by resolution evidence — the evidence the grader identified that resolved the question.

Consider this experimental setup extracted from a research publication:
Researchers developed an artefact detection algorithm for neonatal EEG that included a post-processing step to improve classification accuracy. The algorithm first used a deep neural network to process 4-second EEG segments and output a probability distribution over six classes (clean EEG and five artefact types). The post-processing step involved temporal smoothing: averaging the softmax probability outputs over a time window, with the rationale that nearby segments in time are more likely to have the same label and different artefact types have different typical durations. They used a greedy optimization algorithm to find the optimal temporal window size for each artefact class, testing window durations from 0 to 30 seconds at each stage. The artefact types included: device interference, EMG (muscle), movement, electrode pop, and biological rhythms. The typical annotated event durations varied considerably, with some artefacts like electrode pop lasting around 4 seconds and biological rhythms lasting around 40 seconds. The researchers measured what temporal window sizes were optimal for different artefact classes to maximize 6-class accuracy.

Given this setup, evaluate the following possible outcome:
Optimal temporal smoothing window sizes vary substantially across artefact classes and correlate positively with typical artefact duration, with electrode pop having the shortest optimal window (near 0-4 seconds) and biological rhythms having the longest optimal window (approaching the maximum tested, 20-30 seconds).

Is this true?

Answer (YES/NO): NO